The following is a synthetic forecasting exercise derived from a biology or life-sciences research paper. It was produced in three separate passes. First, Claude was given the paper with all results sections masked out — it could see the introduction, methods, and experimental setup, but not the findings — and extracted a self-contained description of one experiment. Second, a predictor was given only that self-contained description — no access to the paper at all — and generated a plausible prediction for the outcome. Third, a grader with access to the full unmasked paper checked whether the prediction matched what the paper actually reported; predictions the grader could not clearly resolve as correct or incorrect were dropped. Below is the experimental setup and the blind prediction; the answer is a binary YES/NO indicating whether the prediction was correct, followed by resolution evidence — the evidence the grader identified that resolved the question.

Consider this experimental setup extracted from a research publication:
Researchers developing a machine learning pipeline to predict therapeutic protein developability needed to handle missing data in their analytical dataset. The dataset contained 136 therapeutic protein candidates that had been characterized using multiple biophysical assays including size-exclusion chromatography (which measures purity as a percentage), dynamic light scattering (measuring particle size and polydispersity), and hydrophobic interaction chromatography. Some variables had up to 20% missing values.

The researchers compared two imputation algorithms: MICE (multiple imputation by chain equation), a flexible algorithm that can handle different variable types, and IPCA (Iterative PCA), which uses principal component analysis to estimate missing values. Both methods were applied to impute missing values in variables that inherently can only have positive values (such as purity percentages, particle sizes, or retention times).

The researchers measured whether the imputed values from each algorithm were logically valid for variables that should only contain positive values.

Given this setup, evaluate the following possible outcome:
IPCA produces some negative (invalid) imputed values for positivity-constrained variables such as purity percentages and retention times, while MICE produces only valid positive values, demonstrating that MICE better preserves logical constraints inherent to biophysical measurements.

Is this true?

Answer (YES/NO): YES